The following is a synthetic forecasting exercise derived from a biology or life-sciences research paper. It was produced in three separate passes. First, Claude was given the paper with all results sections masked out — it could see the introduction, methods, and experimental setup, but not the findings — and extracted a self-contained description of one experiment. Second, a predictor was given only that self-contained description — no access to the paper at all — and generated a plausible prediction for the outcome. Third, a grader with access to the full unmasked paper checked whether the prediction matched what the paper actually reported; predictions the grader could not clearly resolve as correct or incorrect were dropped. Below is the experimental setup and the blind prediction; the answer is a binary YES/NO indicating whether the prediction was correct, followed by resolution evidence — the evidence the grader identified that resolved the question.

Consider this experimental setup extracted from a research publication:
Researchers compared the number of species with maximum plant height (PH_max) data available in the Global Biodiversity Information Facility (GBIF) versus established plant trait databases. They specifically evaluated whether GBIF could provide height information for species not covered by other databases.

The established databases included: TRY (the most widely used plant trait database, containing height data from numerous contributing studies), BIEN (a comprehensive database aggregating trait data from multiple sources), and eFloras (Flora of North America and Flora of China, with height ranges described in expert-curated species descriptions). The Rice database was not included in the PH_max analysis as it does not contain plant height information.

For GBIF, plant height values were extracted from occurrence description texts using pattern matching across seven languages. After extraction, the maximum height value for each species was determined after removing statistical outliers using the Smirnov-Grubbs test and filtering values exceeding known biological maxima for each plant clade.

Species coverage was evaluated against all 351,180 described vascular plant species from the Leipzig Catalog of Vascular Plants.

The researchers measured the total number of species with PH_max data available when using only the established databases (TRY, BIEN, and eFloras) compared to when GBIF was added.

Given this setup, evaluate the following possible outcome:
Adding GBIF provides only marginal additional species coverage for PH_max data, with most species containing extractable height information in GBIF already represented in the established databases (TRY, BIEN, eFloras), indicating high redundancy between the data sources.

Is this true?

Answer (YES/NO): NO